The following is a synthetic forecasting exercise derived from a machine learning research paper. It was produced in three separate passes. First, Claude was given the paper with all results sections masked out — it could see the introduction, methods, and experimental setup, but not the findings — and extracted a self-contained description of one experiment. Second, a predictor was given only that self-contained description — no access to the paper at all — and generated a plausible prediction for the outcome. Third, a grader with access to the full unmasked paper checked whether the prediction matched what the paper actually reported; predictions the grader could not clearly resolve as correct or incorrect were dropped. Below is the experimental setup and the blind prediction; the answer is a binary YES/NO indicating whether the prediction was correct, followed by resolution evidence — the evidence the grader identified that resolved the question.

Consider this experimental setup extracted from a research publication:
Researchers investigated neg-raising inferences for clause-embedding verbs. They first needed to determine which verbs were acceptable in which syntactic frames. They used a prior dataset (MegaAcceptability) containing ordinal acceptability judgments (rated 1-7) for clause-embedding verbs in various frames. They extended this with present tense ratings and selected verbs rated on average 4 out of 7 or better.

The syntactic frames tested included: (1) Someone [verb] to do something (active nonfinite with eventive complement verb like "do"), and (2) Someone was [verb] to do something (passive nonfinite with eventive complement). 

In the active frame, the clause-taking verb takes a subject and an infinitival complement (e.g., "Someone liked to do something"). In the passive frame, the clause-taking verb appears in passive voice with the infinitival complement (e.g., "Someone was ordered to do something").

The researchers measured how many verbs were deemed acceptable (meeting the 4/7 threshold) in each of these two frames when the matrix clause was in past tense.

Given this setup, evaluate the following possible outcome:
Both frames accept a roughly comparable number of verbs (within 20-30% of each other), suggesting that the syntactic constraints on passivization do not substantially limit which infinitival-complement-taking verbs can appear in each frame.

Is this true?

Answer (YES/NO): YES